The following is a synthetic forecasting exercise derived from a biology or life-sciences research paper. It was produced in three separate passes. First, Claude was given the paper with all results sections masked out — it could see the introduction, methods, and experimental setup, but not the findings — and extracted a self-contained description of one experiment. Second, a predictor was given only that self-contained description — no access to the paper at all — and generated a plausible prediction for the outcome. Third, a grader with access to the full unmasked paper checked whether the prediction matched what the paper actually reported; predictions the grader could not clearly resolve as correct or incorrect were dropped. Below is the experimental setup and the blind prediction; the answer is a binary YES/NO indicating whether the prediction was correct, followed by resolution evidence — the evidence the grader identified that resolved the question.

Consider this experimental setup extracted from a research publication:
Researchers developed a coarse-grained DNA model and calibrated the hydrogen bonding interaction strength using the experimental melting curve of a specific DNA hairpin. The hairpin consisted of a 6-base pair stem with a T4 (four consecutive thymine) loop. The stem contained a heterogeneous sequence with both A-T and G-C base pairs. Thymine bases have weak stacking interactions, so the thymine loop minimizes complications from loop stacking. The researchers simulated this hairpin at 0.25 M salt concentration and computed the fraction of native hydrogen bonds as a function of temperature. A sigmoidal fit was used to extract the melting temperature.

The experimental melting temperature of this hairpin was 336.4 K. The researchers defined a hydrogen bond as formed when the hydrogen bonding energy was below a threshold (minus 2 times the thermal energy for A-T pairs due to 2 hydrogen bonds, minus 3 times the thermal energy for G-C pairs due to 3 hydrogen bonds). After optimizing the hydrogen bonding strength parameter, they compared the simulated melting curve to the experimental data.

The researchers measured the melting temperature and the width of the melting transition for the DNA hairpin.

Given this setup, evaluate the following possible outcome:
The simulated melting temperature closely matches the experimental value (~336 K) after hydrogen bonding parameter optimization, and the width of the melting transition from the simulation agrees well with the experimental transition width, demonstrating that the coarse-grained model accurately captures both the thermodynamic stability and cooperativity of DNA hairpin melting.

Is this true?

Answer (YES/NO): NO